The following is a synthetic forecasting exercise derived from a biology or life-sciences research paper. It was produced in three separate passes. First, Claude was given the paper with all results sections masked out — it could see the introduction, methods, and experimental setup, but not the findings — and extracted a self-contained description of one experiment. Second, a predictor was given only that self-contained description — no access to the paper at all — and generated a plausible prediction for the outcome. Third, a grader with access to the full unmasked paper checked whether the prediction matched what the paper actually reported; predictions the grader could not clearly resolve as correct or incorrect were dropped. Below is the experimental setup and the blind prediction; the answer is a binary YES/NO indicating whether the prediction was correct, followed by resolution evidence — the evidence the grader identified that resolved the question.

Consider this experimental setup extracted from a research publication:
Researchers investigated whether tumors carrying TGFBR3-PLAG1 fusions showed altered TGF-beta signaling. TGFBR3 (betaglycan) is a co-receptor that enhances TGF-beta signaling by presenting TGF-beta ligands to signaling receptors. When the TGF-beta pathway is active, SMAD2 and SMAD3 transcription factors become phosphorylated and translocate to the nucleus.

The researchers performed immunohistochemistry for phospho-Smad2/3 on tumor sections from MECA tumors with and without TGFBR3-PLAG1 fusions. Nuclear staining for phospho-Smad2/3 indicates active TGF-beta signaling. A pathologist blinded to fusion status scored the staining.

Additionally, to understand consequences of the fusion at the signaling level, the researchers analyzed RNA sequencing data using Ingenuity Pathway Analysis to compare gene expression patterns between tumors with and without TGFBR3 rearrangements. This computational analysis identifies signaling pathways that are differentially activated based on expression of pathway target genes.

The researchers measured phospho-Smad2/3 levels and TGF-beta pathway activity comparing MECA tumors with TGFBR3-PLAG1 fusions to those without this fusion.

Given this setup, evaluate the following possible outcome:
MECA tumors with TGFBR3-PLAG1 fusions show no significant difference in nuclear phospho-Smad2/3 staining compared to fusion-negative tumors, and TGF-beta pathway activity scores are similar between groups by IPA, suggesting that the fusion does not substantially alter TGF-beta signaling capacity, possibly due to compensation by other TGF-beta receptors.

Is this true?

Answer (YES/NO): YES